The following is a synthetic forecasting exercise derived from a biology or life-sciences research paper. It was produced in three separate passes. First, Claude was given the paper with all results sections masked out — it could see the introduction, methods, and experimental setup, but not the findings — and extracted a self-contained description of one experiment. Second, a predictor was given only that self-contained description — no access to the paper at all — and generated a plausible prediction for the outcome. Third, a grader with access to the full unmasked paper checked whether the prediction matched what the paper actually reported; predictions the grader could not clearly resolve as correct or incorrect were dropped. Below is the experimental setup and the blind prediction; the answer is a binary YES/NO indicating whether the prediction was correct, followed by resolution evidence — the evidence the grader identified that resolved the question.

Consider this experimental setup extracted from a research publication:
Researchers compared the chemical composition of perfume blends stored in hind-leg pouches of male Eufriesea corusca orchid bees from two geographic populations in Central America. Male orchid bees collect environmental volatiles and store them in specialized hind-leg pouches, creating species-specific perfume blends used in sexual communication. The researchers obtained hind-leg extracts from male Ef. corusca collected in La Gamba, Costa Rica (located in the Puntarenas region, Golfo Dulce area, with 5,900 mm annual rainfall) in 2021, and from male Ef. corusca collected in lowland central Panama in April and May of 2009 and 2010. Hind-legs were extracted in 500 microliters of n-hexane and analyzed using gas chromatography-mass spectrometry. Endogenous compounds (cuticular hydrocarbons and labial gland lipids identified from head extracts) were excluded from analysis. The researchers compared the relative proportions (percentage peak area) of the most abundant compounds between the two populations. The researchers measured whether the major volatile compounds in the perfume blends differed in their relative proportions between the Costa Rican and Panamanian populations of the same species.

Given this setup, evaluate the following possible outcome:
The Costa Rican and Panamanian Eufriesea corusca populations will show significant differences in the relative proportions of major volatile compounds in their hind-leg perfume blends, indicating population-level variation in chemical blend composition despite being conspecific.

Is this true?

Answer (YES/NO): YES